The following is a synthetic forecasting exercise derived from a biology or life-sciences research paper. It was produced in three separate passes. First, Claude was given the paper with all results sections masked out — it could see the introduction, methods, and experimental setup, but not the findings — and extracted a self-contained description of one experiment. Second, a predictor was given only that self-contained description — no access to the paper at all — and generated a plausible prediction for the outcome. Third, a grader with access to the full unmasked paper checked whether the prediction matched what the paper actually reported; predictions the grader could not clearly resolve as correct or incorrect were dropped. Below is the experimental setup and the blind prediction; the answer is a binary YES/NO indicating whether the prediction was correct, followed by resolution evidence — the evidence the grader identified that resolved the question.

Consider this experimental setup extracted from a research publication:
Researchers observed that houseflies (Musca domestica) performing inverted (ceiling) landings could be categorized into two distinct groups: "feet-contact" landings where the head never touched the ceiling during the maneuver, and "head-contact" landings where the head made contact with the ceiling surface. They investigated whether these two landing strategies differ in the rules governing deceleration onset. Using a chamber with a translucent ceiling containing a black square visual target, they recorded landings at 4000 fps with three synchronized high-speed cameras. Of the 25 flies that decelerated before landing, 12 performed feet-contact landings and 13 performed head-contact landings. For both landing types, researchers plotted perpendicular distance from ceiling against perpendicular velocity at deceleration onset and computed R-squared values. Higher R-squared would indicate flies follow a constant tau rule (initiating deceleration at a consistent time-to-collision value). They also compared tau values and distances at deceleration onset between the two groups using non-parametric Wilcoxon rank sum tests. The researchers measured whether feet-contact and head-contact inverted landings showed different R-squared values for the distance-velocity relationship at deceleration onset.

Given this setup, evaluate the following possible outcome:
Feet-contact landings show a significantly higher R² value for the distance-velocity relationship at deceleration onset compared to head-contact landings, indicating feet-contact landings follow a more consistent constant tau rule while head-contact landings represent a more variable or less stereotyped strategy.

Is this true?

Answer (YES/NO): YES